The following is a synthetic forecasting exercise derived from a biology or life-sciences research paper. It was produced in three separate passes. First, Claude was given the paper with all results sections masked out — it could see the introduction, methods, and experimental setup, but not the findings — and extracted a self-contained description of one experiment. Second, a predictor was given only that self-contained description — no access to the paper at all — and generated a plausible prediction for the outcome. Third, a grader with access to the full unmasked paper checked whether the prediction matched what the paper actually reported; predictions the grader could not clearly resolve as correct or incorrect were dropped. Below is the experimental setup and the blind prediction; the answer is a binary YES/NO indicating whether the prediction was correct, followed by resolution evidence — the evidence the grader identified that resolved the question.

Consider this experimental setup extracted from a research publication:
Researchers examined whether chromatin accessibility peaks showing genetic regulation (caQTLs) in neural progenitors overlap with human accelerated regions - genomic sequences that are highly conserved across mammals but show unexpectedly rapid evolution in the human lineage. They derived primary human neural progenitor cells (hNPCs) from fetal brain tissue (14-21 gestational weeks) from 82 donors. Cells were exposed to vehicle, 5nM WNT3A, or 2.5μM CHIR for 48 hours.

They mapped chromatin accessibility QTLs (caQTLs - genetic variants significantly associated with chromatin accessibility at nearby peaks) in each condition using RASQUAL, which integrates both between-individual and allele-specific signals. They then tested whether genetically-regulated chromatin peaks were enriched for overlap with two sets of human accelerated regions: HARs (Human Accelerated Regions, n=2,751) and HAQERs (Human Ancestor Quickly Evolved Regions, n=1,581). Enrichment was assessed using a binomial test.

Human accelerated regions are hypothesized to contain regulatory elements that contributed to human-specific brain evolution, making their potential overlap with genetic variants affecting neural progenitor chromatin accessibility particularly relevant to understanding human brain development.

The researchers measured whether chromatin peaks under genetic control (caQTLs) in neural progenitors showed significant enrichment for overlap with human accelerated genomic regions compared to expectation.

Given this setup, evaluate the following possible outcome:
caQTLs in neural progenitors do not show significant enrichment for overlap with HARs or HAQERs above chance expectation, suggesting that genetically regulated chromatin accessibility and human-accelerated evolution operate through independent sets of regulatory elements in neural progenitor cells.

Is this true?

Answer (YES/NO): NO